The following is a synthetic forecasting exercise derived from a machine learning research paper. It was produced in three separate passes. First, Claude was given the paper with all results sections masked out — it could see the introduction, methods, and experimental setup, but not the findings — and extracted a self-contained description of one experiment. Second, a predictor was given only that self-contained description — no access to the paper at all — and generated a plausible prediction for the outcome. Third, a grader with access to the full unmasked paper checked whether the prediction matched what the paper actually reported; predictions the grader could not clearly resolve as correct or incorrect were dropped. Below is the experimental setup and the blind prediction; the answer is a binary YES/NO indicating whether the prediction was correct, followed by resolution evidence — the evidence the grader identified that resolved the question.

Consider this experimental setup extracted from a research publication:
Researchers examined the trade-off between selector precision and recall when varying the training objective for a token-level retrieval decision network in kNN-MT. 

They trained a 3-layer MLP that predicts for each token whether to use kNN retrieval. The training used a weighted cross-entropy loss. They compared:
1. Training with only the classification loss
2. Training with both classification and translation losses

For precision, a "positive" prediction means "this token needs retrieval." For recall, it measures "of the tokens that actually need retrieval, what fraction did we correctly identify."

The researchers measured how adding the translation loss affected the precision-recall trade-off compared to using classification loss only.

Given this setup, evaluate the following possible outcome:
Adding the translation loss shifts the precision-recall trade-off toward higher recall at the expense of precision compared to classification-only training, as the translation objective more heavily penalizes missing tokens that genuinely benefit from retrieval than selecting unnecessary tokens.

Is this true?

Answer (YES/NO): YES